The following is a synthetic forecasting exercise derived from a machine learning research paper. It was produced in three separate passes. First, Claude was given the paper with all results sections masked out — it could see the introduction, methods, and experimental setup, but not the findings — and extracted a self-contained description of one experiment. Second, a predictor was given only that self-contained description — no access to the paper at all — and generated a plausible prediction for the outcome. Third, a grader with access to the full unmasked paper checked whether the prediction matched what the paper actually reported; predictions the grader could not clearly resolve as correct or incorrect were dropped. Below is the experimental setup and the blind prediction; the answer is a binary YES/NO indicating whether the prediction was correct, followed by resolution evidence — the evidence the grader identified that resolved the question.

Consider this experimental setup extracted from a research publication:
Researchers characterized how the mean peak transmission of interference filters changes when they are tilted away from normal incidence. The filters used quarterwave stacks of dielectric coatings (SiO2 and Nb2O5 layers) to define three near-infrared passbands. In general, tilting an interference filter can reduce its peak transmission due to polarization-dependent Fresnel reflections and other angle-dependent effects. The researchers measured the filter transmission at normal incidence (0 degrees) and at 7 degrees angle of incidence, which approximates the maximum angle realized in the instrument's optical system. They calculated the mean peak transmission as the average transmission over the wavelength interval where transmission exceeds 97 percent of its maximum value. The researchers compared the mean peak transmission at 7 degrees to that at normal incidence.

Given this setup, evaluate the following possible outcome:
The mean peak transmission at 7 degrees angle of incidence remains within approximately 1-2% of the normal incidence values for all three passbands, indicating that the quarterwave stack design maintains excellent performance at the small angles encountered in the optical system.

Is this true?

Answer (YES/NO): YES